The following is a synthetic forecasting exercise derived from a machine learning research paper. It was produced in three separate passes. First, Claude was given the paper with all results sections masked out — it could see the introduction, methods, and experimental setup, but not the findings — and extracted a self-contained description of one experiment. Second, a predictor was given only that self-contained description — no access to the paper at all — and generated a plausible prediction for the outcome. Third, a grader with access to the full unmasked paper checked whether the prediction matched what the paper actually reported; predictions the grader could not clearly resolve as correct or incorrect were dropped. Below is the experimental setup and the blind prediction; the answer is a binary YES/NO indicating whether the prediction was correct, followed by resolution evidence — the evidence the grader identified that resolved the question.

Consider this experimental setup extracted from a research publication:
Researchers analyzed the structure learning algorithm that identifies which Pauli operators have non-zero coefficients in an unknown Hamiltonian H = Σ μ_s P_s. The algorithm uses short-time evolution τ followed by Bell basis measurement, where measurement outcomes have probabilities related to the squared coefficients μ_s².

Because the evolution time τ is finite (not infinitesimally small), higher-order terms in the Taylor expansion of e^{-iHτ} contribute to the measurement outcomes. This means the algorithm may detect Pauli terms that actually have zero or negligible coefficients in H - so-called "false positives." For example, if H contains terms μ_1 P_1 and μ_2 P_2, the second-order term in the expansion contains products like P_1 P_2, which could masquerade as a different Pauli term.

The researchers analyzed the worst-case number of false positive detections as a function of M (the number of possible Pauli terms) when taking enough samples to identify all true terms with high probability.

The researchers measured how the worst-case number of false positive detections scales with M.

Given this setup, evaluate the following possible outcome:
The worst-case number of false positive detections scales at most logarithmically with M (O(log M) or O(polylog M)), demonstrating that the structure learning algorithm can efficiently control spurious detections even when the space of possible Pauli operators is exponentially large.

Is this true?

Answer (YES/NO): NO